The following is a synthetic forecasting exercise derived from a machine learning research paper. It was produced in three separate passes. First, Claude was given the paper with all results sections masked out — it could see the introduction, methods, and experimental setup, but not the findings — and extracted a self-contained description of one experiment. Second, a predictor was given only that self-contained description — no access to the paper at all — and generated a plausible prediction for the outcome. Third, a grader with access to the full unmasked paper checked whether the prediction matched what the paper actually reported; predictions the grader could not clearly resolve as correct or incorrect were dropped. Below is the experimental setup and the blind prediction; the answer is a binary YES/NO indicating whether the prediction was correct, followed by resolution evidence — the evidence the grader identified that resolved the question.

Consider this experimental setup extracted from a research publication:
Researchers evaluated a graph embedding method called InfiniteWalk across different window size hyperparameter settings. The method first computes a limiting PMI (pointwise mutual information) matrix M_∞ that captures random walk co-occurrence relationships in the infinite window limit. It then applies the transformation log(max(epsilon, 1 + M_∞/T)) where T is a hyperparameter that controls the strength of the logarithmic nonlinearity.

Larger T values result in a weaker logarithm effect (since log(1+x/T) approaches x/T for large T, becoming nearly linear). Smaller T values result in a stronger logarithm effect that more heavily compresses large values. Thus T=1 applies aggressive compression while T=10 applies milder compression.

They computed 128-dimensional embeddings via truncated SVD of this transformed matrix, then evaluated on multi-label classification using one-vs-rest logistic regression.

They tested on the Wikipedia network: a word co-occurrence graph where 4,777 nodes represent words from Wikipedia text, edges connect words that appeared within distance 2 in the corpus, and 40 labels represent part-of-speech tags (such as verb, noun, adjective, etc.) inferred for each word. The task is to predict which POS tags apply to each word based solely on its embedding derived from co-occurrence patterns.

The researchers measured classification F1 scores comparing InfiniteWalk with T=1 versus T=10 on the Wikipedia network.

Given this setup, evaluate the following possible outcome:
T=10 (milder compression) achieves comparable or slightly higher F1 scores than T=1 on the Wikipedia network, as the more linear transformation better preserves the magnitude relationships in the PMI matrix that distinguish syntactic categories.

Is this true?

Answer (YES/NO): NO